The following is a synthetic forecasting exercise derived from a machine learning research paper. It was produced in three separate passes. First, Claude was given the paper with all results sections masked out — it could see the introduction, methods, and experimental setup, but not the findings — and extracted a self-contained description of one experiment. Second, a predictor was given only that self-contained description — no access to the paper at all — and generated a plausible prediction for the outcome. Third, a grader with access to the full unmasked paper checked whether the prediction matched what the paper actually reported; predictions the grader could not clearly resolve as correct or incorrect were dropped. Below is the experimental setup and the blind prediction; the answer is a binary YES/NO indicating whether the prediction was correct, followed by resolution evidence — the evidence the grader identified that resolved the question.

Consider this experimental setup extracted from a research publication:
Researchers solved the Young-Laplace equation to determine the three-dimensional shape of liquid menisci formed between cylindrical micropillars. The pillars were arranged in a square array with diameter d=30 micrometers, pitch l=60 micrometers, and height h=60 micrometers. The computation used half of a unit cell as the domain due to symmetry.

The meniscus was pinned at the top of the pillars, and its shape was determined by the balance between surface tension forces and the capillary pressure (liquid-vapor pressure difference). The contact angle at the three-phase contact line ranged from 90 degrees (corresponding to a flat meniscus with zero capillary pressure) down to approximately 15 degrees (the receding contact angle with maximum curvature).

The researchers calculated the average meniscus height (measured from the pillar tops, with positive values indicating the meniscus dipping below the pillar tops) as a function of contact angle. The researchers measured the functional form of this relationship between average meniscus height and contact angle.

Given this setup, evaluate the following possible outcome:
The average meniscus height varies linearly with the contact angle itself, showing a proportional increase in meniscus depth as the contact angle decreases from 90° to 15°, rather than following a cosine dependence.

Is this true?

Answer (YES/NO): YES